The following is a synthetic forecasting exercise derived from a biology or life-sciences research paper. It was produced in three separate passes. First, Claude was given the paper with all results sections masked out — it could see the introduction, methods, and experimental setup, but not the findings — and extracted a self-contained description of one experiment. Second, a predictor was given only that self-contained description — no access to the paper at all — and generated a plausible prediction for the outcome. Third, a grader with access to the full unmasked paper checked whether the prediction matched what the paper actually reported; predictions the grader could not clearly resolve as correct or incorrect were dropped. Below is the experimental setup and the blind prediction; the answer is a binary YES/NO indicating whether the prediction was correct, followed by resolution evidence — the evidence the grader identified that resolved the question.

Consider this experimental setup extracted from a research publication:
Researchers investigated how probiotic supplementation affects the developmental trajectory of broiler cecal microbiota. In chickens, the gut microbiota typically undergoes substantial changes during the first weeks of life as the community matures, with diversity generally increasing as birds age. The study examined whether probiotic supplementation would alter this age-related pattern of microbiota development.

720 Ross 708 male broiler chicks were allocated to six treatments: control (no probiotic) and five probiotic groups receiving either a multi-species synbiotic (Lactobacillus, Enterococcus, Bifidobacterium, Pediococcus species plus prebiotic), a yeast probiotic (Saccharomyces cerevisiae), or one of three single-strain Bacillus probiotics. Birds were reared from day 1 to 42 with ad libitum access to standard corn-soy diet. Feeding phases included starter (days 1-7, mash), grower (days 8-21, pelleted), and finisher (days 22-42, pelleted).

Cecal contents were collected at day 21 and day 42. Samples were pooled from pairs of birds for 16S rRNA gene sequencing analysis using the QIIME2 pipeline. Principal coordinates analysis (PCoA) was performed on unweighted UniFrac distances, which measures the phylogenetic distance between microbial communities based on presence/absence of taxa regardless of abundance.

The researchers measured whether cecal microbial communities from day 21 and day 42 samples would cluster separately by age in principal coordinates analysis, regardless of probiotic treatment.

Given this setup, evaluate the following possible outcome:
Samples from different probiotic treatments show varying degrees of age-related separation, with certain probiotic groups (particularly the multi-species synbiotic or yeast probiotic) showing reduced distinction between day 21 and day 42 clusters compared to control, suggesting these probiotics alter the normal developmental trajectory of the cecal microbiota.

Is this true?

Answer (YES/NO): NO